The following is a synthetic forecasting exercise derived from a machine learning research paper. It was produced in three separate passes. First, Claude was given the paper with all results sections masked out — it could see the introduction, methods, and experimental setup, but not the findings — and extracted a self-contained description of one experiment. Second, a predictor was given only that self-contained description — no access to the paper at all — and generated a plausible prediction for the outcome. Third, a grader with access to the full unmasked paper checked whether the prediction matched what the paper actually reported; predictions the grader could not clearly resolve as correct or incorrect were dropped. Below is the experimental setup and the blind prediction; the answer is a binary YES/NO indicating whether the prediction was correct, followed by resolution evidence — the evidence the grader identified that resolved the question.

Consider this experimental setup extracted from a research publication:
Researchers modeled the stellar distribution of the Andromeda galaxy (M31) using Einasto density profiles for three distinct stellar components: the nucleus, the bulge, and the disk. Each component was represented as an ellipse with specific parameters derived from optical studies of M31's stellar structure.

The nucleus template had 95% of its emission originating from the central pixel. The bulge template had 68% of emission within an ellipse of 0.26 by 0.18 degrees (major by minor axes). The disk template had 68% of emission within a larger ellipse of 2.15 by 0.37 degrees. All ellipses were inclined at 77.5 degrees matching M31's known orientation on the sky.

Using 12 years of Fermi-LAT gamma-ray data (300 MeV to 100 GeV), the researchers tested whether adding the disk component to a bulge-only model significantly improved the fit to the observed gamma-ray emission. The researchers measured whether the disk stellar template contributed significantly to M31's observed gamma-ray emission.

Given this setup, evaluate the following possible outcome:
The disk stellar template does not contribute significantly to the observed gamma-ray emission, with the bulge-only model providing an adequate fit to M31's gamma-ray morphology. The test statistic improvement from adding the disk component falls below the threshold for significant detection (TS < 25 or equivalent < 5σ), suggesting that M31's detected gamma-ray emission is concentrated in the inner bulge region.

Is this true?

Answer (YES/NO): NO